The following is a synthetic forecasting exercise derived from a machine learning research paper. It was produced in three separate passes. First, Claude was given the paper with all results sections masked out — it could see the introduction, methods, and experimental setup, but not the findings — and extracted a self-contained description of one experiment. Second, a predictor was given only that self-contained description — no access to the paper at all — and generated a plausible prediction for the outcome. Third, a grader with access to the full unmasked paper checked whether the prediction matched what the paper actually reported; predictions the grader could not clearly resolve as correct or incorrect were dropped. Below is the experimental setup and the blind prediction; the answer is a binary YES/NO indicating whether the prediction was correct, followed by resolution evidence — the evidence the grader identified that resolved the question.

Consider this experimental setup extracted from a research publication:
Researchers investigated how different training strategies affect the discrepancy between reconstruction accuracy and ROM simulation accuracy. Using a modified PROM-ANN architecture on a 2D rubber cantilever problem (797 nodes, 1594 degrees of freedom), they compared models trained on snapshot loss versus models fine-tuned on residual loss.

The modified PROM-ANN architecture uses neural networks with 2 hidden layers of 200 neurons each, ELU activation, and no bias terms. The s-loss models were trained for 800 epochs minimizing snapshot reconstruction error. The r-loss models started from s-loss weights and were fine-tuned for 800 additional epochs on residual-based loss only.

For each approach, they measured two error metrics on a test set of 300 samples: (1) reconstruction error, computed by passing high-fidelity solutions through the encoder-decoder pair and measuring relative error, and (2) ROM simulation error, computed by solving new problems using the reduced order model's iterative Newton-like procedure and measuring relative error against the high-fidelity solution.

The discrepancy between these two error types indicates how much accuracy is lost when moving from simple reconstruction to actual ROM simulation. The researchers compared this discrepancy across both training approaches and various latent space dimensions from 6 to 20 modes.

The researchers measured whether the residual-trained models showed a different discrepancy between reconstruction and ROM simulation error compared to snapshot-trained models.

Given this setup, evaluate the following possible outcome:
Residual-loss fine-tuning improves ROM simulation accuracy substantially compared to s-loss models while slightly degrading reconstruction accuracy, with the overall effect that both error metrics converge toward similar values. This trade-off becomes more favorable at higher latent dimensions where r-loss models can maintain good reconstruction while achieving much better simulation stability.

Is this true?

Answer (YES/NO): NO